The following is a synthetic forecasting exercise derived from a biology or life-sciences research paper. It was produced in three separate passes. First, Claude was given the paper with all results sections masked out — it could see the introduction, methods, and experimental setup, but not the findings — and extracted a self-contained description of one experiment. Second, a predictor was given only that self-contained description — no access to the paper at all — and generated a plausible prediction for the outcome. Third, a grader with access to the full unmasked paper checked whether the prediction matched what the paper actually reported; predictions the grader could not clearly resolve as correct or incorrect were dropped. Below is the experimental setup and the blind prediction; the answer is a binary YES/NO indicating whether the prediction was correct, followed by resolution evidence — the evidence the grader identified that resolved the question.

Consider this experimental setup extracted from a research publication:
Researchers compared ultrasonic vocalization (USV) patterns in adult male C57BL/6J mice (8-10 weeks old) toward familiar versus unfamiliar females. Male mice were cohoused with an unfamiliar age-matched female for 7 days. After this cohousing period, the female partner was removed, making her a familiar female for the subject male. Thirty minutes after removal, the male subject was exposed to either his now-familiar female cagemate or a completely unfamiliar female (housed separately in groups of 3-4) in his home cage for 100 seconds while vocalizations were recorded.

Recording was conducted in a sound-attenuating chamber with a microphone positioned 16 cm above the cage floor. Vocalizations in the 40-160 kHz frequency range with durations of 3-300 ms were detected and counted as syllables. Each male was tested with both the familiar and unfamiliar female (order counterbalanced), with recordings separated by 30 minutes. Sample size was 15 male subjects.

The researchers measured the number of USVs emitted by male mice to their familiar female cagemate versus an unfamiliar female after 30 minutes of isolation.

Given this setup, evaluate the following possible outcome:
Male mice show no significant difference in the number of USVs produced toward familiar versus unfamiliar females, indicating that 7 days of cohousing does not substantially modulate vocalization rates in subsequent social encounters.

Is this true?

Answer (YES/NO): YES